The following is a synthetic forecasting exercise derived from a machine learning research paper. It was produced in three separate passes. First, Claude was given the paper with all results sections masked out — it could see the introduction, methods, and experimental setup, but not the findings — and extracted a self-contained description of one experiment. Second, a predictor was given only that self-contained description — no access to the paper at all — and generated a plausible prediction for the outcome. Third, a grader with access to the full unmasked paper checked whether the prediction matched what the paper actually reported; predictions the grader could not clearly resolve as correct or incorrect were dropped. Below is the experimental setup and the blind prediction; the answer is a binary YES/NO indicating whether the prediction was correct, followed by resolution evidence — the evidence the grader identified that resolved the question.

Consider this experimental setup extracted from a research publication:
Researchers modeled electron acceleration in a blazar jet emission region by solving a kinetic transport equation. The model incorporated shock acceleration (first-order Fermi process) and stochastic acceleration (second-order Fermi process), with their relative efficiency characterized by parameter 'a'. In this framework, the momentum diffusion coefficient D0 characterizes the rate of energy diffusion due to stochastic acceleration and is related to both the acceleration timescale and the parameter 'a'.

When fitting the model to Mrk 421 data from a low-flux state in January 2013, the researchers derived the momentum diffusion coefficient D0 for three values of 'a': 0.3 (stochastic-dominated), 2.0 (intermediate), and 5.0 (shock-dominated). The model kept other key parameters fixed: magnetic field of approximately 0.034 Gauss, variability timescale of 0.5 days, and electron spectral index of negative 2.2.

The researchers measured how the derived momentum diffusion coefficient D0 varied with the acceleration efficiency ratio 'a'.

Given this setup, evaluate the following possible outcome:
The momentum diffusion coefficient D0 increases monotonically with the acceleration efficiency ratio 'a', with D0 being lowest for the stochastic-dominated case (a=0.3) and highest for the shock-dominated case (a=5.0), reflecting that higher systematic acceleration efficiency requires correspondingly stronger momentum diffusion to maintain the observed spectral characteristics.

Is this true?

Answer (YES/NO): NO